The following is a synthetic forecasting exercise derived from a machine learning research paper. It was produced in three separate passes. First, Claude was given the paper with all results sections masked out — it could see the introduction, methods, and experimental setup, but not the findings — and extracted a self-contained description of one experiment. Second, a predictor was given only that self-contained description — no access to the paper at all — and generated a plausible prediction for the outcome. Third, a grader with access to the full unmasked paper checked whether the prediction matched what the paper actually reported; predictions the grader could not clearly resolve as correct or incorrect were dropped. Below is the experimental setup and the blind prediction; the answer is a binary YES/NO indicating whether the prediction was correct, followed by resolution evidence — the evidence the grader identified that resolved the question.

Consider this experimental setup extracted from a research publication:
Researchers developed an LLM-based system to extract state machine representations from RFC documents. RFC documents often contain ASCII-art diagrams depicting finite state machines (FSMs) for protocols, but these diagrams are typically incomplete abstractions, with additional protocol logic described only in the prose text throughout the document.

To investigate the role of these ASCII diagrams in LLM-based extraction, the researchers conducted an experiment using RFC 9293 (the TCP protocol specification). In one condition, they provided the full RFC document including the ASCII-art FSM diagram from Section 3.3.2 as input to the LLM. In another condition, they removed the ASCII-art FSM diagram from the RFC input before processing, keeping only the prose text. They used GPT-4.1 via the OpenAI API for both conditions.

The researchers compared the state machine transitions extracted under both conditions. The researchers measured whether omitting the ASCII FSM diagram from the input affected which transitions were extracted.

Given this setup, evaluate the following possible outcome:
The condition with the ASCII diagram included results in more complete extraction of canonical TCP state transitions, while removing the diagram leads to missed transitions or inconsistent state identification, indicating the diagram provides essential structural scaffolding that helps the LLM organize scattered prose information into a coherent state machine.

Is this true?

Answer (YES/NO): NO